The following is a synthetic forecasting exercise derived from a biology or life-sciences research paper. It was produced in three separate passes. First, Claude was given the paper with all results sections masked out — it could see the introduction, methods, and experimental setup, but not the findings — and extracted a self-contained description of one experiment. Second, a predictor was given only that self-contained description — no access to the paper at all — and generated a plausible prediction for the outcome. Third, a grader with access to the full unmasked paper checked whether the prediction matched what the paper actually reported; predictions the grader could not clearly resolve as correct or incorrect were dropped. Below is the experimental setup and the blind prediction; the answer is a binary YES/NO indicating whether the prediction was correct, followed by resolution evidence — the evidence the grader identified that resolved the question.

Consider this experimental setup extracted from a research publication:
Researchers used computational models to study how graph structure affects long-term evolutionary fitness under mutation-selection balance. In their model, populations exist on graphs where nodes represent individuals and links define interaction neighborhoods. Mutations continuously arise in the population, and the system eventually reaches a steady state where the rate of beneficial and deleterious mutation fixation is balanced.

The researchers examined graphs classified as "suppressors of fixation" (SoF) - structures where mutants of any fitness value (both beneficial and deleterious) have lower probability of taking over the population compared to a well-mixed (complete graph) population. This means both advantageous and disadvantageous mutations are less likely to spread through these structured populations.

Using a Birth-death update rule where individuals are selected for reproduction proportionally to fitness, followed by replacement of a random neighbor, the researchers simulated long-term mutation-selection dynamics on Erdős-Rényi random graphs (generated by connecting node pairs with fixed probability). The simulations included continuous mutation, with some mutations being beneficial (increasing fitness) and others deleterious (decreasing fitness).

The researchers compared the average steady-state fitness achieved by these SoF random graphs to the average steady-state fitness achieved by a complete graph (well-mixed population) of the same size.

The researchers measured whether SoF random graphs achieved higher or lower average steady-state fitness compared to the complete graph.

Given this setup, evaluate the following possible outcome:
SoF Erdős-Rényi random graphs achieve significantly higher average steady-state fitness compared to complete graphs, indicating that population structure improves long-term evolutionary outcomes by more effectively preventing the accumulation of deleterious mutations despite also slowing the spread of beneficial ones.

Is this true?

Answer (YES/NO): YES